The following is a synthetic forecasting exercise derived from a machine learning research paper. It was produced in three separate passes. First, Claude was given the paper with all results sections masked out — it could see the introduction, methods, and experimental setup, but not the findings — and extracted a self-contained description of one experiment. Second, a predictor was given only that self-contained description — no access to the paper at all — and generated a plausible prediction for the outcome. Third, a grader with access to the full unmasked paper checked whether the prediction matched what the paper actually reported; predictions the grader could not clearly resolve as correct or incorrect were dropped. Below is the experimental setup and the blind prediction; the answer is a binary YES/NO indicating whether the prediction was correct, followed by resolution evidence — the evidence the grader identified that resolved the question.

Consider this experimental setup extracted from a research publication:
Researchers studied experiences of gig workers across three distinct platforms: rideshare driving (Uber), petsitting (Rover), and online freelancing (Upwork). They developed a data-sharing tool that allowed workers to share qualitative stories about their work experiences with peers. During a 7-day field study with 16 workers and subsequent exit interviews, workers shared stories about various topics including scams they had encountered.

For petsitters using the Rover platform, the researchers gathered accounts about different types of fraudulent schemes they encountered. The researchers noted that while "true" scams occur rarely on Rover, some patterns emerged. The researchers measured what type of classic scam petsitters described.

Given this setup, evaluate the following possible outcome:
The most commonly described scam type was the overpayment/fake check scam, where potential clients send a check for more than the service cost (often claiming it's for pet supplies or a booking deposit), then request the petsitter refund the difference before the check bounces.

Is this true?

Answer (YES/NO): YES